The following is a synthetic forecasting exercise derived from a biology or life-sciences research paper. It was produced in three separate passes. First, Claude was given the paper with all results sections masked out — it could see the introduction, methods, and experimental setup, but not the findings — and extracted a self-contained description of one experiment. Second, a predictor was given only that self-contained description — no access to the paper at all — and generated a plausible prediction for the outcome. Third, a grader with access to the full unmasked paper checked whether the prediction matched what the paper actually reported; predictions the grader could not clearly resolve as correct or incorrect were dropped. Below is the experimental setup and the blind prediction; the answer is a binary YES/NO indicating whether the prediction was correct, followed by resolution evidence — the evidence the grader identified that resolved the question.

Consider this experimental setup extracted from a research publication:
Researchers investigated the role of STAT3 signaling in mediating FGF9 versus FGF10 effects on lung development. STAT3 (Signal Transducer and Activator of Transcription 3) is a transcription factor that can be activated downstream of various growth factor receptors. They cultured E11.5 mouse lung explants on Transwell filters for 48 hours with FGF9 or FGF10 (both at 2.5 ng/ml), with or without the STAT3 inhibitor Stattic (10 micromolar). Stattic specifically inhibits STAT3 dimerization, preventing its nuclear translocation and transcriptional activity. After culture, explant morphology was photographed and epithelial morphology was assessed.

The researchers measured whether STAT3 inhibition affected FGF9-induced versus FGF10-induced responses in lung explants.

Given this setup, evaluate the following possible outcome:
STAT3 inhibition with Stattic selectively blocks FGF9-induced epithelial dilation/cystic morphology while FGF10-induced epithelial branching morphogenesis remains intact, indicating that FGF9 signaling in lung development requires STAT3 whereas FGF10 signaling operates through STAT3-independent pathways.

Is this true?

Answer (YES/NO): NO